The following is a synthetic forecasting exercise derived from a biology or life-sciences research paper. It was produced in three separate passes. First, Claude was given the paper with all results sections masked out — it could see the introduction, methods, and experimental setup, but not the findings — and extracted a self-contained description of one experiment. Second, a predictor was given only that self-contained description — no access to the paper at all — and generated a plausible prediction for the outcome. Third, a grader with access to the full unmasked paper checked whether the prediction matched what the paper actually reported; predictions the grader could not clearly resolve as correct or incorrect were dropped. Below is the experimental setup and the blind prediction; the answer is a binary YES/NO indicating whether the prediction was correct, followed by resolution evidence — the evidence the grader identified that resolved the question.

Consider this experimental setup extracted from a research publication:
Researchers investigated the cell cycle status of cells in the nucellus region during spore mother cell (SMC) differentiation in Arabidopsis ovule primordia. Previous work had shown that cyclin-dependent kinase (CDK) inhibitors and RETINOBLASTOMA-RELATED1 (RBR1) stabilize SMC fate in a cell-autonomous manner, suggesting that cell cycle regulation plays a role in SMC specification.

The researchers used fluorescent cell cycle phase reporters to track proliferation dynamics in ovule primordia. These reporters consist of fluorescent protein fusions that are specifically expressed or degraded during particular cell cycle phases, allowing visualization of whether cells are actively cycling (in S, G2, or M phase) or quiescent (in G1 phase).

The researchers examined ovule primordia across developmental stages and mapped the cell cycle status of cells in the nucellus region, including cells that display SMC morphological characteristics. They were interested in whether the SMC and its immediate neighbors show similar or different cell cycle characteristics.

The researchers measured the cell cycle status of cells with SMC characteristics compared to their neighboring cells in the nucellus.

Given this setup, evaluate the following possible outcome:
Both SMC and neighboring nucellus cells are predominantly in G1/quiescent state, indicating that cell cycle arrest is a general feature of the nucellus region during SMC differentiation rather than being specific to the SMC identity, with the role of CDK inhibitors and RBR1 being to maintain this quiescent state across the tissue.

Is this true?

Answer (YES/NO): NO